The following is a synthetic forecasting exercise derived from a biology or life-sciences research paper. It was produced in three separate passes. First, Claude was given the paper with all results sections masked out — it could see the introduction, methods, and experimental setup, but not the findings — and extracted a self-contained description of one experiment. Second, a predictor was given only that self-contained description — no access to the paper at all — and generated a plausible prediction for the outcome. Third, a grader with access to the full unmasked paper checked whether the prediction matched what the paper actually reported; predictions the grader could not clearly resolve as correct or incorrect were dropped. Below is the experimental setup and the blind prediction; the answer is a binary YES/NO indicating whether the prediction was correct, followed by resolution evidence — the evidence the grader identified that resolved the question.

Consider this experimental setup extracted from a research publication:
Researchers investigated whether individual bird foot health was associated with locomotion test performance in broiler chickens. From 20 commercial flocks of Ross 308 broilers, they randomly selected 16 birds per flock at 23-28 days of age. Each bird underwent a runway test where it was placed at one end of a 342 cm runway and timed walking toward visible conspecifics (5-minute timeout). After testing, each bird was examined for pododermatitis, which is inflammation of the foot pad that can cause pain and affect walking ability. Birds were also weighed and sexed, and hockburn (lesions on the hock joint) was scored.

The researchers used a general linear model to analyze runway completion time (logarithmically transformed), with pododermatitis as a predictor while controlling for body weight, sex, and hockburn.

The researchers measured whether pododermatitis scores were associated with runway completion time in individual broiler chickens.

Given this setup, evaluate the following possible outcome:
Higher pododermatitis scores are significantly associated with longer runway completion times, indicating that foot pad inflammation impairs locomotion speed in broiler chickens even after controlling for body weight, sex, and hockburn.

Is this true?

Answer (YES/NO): NO